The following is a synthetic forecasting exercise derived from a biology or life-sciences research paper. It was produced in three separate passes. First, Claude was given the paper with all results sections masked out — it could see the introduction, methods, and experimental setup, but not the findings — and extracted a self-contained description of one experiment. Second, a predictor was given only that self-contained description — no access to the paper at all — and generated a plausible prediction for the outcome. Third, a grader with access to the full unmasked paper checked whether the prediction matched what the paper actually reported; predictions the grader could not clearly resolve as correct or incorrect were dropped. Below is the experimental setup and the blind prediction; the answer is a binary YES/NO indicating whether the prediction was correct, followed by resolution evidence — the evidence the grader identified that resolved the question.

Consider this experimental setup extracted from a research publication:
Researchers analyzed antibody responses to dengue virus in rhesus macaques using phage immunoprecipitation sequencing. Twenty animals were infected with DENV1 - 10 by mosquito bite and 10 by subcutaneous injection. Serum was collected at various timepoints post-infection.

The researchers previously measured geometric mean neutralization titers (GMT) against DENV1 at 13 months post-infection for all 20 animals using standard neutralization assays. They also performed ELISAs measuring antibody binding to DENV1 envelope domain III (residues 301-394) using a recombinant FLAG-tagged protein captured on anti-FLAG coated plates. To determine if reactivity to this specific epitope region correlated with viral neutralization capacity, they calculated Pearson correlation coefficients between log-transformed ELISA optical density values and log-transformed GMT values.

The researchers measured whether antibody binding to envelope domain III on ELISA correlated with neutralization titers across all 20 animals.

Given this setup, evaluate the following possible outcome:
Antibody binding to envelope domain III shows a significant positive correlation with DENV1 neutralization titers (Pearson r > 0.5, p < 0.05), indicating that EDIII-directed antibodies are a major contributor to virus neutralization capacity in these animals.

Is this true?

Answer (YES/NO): NO